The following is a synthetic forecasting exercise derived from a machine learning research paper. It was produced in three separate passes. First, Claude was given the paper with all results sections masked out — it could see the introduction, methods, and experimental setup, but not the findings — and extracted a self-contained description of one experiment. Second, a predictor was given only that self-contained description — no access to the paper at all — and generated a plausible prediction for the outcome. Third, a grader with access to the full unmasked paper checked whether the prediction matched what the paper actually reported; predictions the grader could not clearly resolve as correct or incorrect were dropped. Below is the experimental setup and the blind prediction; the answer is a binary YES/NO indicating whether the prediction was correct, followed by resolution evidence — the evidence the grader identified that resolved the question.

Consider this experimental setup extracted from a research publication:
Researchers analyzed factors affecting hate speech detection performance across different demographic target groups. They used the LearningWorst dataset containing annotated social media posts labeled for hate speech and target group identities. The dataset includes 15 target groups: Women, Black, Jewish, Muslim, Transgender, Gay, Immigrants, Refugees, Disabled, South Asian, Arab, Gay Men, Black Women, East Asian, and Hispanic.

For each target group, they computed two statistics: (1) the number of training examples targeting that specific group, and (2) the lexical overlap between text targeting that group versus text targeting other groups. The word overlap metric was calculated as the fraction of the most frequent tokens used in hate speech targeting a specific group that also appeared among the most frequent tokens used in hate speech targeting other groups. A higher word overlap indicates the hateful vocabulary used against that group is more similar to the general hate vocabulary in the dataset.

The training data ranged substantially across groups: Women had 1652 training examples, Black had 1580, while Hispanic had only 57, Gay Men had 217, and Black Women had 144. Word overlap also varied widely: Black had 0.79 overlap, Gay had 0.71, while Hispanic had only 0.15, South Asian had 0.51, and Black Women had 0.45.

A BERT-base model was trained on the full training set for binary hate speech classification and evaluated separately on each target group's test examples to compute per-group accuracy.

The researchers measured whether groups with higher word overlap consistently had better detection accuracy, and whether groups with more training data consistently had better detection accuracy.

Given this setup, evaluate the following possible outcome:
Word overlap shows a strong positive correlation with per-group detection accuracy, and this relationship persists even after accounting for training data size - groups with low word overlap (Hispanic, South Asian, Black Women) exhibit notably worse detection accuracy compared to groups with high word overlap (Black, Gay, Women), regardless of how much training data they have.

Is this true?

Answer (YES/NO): NO